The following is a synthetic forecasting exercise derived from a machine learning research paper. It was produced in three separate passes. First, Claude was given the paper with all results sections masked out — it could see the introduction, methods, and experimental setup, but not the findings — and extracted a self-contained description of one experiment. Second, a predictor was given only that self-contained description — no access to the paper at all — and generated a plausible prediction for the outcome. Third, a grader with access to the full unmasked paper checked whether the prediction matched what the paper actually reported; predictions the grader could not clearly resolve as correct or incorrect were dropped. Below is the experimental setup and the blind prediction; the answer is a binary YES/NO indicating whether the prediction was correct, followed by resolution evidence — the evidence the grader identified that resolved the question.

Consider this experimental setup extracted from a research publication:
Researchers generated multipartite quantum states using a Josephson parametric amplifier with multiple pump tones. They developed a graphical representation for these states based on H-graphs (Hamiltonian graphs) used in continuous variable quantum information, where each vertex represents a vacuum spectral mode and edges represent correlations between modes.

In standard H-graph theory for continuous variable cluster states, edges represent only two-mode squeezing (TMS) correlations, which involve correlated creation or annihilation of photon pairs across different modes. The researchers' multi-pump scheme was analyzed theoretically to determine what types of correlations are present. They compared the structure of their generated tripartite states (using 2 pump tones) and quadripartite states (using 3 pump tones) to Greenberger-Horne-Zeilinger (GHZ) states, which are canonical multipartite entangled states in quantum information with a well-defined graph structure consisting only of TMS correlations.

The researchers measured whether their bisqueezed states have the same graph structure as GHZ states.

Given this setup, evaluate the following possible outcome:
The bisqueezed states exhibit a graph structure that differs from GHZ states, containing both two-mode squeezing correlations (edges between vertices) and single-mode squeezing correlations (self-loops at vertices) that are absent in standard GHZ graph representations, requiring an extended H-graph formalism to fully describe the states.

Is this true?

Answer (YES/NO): NO